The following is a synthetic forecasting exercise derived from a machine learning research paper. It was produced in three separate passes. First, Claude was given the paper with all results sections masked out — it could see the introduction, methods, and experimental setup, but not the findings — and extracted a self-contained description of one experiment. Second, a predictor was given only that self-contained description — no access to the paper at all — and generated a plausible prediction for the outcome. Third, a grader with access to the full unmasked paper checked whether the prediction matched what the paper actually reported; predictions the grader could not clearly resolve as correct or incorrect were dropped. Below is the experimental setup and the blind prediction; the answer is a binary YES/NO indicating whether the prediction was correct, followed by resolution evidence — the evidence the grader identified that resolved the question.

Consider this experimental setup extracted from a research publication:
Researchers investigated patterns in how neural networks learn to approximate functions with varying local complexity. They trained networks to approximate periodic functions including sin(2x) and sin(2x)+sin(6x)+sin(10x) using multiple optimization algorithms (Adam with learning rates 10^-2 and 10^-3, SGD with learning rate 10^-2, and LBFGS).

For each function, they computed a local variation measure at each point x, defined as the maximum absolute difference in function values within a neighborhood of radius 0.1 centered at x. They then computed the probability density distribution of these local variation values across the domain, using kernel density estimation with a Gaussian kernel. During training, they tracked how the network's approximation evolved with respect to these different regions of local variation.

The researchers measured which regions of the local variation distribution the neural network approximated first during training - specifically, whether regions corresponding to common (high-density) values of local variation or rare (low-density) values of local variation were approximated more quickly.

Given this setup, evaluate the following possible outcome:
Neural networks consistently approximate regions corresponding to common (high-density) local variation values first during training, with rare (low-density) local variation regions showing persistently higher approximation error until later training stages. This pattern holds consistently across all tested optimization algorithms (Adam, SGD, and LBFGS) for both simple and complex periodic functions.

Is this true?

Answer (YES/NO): NO